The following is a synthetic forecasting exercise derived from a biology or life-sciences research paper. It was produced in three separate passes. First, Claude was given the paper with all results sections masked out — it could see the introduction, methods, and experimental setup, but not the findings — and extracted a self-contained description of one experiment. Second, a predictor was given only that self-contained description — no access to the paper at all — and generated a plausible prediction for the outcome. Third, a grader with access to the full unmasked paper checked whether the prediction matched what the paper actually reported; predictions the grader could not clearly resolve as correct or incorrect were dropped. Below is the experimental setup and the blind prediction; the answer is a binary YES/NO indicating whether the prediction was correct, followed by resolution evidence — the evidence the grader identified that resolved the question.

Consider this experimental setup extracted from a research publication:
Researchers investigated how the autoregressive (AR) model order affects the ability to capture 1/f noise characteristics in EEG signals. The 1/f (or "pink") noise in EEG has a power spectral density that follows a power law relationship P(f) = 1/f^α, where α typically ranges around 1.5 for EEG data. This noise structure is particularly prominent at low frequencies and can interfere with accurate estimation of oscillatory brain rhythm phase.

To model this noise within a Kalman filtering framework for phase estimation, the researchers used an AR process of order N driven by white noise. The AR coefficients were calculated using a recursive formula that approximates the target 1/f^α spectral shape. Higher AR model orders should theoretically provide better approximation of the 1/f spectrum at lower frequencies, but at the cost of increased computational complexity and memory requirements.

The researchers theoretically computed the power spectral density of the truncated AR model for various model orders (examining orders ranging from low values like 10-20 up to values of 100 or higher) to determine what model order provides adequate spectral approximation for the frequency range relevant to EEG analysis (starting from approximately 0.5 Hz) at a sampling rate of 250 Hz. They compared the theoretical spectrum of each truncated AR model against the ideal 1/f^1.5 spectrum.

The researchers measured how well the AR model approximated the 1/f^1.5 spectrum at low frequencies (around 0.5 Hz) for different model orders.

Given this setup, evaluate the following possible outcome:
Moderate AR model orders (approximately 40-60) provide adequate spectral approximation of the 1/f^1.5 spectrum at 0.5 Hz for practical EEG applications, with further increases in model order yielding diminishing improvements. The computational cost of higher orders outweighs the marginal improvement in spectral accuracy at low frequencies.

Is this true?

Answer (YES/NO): NO